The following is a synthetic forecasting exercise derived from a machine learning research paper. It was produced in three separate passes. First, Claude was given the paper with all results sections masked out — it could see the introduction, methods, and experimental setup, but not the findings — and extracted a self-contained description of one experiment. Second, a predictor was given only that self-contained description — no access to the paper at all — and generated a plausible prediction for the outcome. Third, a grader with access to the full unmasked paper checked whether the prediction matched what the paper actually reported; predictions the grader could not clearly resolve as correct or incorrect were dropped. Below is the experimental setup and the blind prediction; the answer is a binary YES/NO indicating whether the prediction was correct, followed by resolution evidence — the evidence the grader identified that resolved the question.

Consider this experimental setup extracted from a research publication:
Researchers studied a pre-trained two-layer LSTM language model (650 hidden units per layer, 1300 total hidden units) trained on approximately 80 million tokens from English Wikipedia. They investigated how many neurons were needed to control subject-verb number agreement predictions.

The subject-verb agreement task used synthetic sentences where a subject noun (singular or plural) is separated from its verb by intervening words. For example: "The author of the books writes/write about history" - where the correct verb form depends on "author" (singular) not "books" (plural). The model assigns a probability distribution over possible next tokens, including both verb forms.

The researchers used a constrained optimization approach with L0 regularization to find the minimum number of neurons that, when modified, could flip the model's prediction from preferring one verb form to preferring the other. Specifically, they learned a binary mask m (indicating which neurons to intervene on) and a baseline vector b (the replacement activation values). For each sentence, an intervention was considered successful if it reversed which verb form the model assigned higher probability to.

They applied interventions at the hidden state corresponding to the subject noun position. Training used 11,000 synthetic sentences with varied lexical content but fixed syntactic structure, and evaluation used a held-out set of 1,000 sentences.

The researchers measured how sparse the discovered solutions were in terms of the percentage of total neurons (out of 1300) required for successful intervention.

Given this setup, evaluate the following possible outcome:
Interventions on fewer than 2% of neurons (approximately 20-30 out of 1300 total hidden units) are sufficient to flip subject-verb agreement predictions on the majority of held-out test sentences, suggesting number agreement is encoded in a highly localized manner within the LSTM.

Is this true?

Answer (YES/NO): NO